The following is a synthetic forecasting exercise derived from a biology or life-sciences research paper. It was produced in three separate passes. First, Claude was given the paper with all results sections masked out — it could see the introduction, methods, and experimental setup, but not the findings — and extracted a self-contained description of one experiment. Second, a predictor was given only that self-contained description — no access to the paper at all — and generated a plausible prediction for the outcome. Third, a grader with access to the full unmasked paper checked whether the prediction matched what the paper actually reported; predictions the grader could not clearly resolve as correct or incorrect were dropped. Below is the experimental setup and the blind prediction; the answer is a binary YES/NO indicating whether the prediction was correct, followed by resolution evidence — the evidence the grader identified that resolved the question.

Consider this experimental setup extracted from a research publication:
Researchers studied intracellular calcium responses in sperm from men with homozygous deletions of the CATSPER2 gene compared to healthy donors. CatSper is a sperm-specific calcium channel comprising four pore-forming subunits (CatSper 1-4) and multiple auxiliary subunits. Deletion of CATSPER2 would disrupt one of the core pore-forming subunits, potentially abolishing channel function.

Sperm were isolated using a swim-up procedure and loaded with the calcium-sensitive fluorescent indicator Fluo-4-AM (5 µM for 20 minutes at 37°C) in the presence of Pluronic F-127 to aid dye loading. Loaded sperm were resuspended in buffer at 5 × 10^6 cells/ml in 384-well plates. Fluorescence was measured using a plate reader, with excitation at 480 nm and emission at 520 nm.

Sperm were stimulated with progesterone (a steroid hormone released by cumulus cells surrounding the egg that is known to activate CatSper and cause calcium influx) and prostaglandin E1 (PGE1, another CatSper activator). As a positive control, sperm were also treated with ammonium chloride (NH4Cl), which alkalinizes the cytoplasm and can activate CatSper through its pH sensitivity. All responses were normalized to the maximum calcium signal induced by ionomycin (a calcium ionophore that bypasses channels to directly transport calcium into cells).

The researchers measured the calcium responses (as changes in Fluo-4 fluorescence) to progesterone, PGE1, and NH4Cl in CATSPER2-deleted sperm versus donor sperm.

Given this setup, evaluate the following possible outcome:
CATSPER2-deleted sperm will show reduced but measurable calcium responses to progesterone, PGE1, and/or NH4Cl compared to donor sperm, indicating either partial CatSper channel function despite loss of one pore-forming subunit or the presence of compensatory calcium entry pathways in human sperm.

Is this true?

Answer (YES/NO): NO